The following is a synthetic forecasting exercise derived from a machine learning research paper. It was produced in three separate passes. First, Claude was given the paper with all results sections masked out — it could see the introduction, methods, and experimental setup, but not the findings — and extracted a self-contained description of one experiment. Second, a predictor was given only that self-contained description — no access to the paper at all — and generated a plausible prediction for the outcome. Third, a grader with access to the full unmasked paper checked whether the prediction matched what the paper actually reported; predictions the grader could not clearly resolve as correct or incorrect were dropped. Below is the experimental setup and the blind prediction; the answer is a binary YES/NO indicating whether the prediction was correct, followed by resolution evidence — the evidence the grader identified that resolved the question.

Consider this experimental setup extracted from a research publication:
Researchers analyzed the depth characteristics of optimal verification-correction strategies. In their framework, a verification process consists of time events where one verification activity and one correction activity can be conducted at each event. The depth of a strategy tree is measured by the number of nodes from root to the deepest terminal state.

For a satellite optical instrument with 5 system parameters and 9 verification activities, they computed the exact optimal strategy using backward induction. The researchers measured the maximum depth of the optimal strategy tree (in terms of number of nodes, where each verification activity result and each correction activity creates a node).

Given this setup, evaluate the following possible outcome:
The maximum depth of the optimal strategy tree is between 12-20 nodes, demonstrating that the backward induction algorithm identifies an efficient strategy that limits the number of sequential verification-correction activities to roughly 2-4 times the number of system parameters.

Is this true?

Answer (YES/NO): YES